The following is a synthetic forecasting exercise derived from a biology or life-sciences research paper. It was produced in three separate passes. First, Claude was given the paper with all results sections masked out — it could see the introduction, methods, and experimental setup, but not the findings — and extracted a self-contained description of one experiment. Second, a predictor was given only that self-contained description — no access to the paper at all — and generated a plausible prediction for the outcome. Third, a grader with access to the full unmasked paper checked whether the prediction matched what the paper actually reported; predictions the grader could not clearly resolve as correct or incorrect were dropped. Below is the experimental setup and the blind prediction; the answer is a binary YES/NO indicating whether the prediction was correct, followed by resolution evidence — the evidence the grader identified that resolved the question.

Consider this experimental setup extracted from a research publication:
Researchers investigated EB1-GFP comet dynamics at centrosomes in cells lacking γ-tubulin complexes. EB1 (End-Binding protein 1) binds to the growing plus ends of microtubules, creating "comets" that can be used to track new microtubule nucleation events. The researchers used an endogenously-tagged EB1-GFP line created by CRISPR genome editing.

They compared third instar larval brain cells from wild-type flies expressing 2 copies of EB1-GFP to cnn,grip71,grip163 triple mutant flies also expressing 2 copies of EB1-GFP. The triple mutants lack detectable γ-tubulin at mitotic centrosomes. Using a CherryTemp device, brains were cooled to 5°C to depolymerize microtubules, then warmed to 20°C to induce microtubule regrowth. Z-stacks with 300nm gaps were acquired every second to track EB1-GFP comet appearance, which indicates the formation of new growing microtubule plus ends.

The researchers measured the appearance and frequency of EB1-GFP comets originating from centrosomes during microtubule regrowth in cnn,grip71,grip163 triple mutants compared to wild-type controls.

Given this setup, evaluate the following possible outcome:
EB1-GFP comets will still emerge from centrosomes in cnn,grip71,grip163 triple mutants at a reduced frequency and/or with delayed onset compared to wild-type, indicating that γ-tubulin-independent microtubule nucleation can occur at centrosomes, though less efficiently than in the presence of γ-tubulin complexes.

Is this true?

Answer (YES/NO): YES